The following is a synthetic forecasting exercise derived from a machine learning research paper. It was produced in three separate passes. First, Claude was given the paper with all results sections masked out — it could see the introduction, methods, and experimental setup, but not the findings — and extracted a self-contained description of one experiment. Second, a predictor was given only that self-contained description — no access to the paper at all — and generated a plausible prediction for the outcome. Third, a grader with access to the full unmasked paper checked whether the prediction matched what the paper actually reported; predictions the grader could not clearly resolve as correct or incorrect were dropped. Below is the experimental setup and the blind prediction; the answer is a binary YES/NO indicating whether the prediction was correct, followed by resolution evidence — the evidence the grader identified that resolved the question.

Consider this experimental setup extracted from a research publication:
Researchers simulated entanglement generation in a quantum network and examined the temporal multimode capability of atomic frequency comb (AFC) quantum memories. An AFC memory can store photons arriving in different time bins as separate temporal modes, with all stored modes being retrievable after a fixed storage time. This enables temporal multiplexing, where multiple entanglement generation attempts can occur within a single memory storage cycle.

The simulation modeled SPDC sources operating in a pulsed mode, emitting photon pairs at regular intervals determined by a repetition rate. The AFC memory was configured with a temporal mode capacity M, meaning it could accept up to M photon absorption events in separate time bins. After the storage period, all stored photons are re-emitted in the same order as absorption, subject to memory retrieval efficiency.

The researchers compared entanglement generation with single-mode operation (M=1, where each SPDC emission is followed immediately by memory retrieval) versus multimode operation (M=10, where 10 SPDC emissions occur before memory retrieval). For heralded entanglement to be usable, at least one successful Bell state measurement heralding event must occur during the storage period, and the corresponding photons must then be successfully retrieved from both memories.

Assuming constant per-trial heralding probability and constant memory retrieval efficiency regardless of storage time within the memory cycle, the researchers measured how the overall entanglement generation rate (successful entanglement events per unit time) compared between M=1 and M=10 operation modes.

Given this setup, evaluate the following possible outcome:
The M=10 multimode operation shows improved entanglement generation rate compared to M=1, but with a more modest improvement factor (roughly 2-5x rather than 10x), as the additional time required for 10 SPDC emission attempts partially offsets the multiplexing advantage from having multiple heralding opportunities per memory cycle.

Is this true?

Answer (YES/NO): NO